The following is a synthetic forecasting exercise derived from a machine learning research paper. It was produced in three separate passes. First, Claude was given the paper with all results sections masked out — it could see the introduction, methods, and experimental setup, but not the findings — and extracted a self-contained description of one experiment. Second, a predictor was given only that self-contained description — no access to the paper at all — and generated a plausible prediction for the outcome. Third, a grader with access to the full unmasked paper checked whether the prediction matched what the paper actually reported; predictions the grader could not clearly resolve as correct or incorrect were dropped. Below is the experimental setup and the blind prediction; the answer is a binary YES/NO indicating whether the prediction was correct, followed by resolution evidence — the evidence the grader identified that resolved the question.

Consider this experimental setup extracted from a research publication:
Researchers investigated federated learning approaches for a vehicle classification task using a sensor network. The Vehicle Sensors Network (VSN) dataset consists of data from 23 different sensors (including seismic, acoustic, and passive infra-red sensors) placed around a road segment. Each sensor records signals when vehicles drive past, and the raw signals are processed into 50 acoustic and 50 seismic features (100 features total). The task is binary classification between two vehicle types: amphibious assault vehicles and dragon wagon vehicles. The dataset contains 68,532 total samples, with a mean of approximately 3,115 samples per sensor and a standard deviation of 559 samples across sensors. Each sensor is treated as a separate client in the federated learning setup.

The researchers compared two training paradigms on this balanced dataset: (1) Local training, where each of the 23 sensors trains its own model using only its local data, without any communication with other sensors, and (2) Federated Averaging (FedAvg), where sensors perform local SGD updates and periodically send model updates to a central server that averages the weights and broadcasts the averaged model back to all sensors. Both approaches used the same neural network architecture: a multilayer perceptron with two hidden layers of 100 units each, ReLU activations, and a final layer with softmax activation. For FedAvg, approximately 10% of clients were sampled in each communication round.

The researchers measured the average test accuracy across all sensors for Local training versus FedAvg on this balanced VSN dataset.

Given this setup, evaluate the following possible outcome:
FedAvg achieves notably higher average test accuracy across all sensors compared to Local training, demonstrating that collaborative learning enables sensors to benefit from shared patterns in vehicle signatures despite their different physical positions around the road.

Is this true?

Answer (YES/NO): NO